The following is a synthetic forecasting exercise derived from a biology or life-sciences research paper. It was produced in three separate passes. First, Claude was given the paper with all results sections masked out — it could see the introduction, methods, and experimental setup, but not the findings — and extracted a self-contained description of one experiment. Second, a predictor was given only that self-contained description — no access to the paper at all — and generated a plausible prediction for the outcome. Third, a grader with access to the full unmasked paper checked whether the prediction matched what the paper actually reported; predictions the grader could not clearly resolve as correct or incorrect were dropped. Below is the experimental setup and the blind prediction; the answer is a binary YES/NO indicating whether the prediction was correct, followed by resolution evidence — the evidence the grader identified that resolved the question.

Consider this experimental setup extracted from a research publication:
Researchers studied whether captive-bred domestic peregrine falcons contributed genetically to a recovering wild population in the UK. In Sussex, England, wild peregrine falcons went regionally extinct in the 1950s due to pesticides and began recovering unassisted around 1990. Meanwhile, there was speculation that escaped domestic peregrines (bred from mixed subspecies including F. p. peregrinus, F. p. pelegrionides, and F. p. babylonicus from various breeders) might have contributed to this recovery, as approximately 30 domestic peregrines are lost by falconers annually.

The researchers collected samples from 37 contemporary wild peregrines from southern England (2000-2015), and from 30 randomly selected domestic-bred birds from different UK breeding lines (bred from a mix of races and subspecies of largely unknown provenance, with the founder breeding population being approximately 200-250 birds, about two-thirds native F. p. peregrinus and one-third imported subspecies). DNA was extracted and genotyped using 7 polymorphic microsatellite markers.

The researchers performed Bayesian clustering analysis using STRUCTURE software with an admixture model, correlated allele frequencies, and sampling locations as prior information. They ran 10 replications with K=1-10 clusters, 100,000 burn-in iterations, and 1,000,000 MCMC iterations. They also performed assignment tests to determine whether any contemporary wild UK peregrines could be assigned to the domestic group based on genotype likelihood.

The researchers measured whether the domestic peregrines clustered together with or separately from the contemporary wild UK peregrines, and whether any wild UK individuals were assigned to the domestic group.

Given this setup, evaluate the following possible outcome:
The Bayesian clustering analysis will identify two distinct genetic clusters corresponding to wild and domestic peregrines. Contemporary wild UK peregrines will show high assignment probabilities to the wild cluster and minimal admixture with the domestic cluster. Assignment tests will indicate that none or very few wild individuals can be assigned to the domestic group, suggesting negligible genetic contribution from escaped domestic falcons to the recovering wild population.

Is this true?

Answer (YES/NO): NO